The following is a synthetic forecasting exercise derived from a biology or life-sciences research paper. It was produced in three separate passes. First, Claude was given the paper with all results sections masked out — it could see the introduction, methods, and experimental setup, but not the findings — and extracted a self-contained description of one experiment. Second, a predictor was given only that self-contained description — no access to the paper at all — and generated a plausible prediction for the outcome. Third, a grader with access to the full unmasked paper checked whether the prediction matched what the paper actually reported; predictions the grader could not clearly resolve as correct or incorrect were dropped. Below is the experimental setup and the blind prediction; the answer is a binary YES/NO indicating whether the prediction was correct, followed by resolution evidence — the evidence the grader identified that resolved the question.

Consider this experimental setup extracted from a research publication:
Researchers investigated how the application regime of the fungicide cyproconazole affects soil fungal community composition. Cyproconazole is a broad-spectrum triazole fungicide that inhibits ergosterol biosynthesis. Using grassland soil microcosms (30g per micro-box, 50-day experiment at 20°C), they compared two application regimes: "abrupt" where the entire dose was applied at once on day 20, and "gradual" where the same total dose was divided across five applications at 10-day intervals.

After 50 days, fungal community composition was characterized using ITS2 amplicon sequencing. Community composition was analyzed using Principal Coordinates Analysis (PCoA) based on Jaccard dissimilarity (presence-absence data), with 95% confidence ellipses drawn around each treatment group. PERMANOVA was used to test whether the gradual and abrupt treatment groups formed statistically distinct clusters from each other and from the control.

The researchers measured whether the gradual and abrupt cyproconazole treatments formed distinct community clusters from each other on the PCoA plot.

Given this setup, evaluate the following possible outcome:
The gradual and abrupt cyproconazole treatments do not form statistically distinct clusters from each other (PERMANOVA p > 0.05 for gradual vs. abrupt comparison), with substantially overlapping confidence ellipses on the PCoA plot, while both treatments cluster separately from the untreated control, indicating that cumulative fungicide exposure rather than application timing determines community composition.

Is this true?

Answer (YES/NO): NO